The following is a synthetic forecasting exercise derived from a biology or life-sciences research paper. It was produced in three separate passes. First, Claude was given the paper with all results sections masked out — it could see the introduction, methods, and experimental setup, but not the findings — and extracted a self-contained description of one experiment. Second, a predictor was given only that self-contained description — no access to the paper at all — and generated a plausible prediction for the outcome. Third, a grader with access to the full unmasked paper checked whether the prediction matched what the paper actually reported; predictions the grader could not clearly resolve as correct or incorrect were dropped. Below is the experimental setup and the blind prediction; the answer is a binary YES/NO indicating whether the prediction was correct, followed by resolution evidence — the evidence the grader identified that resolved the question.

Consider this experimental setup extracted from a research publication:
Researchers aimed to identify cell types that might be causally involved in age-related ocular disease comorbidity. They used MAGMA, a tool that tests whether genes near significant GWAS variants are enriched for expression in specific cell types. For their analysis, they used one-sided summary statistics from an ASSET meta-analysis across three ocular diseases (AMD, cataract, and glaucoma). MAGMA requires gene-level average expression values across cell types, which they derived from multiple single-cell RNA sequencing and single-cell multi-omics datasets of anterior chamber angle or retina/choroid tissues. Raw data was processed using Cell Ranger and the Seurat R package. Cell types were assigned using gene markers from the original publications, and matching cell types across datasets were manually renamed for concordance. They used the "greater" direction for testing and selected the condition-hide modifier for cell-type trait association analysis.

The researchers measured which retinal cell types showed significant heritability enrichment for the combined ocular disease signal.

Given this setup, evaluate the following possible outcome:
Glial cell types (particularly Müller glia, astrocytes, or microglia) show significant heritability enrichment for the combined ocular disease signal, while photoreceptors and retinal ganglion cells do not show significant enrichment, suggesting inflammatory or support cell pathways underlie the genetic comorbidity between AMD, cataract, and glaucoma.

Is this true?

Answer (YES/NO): YES